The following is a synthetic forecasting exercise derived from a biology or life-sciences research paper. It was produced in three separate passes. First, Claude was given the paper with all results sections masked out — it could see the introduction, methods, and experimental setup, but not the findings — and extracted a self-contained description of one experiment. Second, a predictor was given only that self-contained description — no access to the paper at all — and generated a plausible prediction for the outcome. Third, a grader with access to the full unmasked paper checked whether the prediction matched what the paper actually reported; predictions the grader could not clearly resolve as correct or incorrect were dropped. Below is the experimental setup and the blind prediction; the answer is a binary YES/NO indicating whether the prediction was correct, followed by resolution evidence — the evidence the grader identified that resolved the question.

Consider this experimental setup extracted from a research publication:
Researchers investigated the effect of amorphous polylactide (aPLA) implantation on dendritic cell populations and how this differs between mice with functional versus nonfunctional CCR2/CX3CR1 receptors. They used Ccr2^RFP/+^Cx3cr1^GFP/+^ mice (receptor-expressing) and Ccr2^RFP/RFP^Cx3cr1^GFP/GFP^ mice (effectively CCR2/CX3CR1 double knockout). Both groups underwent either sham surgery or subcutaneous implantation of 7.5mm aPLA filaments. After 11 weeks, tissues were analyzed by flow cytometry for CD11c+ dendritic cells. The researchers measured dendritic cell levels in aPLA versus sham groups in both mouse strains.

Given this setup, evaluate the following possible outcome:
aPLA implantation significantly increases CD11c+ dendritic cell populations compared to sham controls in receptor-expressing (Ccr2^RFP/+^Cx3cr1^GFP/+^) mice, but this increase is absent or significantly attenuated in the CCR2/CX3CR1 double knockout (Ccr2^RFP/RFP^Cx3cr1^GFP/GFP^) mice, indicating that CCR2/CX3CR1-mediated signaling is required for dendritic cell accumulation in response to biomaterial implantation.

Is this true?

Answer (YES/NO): NO